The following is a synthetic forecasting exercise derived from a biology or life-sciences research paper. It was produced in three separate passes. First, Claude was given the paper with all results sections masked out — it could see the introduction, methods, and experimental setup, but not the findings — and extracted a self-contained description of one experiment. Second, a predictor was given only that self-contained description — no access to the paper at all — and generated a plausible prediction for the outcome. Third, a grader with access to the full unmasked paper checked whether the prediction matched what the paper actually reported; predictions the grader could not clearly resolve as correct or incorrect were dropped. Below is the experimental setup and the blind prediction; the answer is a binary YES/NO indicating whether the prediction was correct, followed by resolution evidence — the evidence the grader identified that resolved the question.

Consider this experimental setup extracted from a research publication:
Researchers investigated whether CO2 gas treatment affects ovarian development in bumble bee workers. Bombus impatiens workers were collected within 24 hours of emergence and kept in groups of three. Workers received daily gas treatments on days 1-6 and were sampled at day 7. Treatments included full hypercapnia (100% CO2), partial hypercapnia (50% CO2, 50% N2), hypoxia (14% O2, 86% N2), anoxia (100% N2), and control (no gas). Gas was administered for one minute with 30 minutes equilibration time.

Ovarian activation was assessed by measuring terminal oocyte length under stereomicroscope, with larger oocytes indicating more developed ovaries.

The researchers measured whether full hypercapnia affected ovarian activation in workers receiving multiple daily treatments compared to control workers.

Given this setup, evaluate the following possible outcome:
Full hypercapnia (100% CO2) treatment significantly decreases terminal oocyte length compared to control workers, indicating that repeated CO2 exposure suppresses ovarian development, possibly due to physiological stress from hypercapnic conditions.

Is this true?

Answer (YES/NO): YES